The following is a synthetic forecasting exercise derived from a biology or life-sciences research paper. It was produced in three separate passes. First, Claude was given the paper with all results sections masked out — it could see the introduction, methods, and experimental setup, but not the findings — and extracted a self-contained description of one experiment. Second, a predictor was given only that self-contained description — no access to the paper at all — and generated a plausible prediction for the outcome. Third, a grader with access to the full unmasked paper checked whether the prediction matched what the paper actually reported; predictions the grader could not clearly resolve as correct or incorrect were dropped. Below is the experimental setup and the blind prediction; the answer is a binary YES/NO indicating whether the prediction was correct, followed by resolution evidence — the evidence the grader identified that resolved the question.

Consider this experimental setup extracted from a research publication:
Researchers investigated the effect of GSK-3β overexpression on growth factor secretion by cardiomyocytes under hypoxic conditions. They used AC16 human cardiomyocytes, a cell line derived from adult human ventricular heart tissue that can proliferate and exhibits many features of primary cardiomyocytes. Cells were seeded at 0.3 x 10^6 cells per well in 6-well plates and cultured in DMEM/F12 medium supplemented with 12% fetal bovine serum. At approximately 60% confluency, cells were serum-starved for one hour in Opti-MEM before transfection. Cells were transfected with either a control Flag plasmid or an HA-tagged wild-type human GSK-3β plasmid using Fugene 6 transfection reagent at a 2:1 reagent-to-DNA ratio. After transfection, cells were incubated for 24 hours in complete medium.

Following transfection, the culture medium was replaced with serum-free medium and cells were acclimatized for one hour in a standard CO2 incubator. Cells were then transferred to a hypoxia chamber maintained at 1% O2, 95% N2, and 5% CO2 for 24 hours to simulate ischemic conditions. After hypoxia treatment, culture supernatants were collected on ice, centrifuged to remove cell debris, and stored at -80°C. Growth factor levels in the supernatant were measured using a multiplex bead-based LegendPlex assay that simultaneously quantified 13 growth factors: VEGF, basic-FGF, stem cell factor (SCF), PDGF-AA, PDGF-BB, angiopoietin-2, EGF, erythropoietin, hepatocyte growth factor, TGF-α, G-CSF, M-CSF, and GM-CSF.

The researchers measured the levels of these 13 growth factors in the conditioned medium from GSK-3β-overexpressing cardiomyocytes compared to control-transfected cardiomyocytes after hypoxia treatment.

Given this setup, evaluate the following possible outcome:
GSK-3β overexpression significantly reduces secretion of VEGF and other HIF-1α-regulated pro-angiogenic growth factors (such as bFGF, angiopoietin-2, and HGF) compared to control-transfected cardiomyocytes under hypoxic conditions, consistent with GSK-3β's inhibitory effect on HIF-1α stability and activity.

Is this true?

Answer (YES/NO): NO